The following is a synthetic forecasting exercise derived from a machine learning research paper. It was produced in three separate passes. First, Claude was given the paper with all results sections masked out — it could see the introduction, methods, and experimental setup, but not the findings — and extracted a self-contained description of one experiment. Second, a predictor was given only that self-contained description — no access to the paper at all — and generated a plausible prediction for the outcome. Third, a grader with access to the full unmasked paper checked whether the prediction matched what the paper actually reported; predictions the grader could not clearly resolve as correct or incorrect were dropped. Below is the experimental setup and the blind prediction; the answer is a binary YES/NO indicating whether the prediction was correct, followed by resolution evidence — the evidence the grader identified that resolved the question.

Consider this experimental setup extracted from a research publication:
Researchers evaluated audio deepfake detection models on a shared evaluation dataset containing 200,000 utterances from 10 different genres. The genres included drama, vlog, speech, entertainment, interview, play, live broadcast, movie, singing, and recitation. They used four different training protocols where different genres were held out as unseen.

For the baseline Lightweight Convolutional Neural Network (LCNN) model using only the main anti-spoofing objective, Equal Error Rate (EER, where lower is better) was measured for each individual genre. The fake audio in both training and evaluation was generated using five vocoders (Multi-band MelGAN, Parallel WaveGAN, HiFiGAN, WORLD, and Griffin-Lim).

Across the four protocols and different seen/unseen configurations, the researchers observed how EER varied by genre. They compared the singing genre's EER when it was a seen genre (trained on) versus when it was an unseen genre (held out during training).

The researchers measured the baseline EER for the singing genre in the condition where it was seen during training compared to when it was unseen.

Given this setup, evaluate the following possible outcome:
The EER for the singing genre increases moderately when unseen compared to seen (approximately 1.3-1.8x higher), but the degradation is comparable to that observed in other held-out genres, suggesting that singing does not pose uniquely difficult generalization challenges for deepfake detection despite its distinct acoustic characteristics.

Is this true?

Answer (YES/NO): NO